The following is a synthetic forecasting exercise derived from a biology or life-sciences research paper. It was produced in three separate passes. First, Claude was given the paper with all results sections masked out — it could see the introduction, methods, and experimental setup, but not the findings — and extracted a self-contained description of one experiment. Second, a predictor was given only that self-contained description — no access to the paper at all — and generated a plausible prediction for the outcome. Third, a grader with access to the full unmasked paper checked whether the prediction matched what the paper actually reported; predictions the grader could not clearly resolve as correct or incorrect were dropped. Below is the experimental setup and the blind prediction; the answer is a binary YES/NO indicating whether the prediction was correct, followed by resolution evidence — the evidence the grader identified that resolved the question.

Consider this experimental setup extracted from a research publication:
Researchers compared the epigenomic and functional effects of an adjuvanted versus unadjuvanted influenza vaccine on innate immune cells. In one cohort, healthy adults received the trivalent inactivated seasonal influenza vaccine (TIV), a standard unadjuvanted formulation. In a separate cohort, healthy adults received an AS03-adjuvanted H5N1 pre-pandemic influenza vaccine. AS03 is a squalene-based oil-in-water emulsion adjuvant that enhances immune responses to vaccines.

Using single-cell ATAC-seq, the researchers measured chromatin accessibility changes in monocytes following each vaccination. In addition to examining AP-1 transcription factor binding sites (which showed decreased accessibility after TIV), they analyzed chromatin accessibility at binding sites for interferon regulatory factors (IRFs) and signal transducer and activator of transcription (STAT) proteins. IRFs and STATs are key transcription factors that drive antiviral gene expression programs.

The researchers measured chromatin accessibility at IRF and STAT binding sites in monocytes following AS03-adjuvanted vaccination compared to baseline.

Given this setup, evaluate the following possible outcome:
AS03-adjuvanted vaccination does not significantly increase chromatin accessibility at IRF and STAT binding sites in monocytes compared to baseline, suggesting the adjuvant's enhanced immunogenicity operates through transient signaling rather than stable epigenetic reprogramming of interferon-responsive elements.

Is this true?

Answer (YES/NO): NO